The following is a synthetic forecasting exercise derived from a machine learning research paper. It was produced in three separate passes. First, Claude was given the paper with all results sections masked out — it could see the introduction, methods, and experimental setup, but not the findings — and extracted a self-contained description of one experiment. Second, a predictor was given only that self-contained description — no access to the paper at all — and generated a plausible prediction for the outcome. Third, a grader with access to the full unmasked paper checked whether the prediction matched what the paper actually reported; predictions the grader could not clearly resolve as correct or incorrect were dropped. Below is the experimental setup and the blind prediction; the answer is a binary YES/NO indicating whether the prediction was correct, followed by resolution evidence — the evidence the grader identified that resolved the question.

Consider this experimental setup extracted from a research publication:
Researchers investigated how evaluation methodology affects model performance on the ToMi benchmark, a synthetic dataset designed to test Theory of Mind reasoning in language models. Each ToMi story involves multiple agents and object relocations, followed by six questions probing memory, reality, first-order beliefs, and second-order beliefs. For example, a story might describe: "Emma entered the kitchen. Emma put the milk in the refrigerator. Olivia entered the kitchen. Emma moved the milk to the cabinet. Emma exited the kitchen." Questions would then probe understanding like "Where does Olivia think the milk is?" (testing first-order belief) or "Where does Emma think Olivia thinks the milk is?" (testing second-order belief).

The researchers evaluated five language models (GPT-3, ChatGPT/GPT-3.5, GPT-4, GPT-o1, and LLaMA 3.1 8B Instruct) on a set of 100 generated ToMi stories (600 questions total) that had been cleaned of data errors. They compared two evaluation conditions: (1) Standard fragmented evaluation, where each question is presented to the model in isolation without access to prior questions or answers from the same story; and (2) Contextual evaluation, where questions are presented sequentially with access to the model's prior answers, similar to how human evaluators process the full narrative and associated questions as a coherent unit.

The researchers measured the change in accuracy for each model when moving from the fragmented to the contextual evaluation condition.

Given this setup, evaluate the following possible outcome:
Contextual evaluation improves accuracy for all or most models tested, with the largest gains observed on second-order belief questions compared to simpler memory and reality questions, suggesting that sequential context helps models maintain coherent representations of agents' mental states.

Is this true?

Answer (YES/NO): NO